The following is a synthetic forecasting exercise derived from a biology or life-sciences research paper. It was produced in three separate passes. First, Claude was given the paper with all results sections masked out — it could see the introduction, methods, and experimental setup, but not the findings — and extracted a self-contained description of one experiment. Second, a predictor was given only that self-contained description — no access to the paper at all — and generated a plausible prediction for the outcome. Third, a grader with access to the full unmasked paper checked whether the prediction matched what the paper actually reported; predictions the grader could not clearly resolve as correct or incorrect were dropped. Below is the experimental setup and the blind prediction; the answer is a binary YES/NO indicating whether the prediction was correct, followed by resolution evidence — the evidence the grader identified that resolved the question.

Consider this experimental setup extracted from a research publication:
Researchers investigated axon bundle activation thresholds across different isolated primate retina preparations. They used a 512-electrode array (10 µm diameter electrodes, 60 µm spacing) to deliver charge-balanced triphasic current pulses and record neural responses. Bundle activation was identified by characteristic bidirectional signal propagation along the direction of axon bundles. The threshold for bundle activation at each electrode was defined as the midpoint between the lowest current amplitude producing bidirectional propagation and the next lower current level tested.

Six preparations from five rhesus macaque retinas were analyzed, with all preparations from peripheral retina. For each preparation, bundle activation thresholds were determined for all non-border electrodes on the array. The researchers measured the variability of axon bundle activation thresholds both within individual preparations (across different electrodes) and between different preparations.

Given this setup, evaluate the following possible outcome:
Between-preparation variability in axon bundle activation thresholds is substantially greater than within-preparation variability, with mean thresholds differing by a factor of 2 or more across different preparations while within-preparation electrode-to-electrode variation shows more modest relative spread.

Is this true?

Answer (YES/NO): NO